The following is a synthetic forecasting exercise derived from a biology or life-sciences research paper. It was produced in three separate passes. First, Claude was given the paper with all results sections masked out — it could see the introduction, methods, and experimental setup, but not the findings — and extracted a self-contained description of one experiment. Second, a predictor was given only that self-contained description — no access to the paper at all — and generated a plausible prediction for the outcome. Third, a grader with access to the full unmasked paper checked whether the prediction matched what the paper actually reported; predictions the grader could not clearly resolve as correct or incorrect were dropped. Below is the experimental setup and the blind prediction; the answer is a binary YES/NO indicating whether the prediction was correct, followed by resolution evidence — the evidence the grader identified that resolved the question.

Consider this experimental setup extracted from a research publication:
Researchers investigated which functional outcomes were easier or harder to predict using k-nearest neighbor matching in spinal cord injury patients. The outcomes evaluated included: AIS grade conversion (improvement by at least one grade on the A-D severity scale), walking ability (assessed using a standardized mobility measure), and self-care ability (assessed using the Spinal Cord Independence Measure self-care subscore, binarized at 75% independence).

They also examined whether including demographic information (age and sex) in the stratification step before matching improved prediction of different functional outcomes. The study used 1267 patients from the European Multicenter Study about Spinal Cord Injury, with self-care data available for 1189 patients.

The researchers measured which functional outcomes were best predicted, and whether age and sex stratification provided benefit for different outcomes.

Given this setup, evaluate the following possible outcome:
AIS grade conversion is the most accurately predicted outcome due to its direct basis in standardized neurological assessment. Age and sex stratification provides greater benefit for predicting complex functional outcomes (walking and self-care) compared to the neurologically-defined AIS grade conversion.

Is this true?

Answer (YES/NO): NO